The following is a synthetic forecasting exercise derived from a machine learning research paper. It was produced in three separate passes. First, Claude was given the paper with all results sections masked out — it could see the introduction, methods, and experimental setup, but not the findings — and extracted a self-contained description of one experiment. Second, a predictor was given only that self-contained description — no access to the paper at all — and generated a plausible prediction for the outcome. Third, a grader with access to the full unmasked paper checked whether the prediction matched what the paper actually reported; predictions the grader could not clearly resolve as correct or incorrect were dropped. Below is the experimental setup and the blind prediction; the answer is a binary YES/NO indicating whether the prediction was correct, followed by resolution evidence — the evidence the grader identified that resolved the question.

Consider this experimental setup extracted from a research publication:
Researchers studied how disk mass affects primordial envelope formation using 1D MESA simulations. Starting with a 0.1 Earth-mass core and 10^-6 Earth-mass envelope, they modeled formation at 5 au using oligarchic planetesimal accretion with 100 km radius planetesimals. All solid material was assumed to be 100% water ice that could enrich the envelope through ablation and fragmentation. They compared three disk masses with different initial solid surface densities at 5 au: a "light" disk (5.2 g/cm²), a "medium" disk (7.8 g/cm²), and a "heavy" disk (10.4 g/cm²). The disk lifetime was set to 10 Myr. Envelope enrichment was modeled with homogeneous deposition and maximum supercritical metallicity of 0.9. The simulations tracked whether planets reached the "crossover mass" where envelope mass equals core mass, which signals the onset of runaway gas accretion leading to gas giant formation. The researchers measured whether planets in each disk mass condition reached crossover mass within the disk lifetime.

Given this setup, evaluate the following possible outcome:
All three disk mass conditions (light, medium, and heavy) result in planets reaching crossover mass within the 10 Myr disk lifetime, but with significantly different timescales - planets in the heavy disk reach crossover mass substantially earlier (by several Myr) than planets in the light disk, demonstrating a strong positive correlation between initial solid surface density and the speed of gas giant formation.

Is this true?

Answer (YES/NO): NO